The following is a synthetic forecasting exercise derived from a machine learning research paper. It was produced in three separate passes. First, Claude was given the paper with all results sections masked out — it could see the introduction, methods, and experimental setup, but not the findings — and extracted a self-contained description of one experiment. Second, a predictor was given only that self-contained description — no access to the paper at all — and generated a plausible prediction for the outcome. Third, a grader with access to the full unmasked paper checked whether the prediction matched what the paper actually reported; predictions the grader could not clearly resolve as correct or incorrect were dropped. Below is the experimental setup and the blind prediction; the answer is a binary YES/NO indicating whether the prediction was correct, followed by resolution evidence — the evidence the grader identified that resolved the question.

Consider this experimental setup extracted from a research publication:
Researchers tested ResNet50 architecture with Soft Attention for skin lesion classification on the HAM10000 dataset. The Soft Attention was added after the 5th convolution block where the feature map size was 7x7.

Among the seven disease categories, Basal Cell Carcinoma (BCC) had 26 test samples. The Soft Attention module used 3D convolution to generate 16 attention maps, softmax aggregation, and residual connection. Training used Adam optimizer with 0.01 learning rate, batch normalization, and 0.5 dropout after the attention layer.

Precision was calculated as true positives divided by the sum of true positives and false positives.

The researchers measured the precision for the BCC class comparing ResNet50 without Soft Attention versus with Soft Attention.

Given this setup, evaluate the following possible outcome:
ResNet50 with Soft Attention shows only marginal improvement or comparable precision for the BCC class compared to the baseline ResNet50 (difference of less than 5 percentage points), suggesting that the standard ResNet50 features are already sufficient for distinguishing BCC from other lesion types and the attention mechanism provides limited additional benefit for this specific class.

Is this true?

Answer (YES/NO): NO